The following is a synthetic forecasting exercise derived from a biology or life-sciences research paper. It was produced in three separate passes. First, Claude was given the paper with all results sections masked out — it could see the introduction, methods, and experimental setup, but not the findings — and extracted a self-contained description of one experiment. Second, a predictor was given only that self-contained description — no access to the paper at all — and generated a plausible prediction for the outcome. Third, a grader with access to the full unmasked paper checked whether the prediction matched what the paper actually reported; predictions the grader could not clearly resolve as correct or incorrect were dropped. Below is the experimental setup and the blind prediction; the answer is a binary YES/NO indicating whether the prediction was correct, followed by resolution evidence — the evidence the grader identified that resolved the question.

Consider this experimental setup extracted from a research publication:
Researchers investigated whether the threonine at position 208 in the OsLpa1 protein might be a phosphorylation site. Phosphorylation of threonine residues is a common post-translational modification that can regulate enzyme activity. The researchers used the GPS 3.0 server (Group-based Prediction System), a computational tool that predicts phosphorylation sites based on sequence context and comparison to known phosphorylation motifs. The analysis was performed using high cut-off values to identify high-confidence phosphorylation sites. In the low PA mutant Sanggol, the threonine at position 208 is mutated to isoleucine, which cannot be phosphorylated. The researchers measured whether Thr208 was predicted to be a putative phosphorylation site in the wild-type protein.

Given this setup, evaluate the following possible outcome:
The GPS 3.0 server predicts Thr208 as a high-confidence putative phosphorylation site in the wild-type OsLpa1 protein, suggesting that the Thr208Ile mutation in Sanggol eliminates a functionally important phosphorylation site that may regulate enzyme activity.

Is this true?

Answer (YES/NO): YES